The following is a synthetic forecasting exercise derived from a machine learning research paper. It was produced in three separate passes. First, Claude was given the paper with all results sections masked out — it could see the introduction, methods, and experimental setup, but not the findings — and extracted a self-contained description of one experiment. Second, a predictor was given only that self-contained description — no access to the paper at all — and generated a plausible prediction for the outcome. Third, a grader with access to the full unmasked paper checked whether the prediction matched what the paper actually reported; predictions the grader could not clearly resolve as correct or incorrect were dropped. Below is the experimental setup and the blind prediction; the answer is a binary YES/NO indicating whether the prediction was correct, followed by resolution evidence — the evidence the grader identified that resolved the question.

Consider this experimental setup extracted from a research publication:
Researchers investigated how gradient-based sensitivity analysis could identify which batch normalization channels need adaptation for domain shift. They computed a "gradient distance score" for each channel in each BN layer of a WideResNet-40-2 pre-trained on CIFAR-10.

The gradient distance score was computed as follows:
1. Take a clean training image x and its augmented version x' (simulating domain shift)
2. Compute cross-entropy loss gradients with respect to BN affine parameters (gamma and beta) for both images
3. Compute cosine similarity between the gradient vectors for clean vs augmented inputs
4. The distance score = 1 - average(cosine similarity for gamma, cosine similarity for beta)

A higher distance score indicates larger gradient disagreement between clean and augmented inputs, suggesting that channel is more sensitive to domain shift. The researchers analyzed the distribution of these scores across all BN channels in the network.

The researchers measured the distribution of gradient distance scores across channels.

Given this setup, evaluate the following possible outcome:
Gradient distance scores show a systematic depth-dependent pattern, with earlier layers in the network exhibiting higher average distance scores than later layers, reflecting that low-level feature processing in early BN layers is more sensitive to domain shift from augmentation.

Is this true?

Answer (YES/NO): YES